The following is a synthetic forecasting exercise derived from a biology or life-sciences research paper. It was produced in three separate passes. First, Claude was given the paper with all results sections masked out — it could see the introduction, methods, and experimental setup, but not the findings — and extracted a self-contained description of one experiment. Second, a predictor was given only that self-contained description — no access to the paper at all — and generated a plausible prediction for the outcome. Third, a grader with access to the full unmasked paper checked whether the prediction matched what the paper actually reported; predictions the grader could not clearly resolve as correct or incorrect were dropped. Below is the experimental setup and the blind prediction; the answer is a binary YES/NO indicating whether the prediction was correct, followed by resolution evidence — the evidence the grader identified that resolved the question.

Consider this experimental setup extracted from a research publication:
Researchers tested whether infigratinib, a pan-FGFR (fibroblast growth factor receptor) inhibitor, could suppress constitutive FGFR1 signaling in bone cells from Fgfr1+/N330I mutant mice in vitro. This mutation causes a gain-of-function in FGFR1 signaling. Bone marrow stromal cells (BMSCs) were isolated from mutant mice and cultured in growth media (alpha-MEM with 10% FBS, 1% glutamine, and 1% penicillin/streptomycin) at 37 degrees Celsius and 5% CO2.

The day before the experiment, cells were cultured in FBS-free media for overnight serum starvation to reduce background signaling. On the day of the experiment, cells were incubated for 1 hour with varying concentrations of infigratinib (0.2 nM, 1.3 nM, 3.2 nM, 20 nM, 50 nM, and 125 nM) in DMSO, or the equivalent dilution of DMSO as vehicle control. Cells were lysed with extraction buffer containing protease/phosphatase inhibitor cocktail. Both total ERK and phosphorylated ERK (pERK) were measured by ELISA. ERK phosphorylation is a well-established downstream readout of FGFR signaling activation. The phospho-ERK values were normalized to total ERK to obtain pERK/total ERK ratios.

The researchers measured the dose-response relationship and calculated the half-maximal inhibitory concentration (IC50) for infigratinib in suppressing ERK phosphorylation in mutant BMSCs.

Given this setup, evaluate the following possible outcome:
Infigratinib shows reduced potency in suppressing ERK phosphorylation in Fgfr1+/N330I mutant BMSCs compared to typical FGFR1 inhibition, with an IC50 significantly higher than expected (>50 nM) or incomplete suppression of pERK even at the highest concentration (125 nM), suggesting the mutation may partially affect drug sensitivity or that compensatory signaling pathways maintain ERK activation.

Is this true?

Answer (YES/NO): NO